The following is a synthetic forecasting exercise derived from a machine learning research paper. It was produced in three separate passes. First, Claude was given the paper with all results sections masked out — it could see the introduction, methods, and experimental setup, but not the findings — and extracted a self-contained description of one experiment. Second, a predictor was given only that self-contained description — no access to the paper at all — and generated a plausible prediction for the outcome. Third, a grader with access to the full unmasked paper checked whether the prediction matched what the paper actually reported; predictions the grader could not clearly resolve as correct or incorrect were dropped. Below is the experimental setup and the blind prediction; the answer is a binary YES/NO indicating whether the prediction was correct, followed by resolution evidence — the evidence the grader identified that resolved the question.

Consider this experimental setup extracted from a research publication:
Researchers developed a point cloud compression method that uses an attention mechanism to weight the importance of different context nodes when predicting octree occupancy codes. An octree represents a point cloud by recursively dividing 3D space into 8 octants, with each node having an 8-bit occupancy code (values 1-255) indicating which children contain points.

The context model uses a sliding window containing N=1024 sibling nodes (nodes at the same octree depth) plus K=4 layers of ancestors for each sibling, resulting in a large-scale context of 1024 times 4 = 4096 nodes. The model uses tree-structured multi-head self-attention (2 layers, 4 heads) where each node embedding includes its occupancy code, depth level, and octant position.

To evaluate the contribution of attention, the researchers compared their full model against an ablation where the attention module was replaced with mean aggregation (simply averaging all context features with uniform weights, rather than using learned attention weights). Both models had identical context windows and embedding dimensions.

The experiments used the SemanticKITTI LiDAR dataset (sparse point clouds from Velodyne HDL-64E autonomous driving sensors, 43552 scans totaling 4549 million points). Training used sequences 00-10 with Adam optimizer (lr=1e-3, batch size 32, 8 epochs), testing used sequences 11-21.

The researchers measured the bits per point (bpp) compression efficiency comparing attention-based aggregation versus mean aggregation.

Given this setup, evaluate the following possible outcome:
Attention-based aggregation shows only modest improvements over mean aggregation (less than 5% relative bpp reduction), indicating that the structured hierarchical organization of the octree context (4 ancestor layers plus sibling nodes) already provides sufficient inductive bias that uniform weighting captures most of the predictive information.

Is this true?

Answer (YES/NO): NO